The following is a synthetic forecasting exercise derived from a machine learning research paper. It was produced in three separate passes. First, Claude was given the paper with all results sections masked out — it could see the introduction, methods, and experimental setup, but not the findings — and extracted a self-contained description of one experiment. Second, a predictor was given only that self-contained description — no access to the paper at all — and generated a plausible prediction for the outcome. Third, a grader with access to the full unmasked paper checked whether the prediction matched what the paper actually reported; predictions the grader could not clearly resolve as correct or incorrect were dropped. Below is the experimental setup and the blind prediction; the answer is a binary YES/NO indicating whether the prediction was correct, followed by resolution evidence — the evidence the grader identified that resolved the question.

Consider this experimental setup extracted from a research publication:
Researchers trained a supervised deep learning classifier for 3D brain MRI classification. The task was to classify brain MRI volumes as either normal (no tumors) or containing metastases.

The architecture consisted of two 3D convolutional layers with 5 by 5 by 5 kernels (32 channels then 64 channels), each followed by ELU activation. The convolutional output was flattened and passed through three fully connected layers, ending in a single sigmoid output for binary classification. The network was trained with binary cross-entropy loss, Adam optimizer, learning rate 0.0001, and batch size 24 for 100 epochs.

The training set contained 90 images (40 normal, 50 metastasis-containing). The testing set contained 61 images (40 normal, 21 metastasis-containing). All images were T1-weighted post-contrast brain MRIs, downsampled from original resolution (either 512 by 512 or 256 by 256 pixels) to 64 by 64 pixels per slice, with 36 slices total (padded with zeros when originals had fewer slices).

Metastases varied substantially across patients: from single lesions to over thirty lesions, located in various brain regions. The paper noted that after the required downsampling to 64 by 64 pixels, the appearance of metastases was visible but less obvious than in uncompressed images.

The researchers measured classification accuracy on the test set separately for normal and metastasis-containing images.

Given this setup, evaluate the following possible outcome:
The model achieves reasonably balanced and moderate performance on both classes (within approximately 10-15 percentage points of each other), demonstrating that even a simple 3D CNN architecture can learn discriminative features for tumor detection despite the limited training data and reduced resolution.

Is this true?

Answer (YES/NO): NO